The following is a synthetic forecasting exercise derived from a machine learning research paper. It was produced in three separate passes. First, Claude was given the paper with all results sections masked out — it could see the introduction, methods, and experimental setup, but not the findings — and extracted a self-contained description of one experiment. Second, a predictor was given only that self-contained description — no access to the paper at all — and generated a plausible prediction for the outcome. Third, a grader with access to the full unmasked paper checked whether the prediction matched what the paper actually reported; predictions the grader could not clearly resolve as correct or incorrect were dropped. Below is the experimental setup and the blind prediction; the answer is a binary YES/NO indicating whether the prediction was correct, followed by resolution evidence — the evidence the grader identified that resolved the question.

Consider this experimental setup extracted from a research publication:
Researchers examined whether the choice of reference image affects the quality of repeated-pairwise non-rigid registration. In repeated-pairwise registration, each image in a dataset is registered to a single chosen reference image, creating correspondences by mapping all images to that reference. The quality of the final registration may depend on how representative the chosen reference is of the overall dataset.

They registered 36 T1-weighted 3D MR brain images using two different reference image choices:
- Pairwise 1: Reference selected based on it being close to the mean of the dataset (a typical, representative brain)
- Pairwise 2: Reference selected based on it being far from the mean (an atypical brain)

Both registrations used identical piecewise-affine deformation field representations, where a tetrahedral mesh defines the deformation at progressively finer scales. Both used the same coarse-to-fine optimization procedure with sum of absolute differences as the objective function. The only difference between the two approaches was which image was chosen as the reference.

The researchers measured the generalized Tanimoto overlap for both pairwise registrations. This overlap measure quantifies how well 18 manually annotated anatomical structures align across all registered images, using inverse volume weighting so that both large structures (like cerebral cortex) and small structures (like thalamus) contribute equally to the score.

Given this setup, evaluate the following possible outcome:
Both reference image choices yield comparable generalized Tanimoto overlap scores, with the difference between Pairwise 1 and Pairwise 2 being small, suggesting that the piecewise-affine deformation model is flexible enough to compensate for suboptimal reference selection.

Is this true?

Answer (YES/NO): YES